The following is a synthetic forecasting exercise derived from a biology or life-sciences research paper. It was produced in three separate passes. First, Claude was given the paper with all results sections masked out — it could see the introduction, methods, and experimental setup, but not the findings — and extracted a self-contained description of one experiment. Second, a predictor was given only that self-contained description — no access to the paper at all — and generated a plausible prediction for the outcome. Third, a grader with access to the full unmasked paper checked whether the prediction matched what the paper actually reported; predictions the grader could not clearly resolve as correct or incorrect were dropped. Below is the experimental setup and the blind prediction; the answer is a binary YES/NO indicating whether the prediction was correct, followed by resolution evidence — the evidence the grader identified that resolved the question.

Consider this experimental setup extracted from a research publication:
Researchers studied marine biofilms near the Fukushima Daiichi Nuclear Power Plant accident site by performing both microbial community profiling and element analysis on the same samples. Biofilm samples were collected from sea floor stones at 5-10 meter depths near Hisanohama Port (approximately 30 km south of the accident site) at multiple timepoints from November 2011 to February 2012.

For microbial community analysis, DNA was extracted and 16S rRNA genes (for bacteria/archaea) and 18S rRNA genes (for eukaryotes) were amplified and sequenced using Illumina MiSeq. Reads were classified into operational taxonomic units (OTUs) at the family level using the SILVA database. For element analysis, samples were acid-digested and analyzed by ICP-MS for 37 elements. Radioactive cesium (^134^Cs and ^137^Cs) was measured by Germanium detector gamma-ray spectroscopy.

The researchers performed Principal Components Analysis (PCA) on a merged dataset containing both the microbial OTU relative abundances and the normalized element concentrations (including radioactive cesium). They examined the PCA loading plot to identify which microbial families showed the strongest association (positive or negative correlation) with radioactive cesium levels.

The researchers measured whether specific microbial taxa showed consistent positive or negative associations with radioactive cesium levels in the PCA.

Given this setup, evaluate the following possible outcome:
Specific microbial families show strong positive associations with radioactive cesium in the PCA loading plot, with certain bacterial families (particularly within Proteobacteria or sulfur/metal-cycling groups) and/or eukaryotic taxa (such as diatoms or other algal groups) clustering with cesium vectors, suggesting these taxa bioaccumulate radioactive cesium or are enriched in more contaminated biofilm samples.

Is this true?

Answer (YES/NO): YES